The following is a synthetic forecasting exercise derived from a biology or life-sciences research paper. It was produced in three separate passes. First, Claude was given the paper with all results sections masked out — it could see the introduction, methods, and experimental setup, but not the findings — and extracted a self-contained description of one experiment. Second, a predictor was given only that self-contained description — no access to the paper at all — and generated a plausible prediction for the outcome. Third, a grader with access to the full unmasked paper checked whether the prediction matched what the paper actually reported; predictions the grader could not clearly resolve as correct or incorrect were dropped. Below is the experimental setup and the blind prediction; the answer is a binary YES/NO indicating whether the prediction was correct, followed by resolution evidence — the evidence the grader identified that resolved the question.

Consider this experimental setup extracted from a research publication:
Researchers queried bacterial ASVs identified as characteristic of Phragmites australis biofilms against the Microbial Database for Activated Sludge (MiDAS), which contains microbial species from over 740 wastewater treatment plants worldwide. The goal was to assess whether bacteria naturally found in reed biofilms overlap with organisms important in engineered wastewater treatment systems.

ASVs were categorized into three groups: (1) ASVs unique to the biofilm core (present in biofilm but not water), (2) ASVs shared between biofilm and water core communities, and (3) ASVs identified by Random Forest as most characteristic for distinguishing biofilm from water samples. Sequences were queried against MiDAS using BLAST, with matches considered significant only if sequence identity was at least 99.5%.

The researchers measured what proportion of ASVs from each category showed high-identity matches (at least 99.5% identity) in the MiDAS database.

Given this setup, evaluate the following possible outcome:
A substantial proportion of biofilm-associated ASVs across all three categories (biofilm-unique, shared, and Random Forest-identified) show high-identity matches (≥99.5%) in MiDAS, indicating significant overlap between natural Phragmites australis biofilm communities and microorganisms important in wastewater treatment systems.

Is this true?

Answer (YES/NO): NO